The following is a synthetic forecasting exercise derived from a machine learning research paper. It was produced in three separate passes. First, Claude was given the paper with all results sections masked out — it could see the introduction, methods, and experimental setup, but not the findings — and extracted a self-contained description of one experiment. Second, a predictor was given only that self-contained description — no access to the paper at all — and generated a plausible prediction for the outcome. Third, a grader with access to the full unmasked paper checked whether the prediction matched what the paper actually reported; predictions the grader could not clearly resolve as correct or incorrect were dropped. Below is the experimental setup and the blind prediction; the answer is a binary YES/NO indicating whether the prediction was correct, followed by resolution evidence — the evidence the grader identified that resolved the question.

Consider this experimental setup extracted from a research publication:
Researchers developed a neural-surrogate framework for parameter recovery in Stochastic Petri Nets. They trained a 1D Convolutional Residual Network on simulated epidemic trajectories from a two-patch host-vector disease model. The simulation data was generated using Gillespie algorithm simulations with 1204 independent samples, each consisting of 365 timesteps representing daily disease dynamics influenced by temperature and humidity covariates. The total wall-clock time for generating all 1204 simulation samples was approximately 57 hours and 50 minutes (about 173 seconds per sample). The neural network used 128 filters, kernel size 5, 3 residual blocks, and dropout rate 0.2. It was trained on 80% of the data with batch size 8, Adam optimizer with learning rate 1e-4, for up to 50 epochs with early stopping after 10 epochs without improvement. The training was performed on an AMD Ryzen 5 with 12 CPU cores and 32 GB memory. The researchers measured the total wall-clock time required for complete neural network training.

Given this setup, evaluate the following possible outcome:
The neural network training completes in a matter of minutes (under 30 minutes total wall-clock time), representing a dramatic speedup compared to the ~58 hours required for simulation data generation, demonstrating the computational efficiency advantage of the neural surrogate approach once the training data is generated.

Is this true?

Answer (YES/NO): YES